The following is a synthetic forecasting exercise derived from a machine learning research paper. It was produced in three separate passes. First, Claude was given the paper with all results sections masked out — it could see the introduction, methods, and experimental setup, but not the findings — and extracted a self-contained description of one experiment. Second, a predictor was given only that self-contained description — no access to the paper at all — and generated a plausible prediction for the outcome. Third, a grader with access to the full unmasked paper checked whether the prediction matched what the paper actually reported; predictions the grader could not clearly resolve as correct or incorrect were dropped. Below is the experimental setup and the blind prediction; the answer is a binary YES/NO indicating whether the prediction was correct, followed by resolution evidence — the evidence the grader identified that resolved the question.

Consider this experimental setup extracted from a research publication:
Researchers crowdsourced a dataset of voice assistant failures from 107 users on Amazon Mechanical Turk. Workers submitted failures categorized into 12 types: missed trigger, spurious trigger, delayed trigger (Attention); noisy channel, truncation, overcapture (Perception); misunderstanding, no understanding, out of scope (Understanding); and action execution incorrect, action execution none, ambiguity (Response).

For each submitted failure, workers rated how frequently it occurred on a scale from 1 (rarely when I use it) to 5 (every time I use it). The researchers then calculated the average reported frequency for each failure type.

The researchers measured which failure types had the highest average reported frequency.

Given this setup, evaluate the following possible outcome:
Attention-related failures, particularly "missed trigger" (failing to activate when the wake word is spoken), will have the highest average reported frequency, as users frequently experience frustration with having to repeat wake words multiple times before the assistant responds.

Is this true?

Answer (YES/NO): NO